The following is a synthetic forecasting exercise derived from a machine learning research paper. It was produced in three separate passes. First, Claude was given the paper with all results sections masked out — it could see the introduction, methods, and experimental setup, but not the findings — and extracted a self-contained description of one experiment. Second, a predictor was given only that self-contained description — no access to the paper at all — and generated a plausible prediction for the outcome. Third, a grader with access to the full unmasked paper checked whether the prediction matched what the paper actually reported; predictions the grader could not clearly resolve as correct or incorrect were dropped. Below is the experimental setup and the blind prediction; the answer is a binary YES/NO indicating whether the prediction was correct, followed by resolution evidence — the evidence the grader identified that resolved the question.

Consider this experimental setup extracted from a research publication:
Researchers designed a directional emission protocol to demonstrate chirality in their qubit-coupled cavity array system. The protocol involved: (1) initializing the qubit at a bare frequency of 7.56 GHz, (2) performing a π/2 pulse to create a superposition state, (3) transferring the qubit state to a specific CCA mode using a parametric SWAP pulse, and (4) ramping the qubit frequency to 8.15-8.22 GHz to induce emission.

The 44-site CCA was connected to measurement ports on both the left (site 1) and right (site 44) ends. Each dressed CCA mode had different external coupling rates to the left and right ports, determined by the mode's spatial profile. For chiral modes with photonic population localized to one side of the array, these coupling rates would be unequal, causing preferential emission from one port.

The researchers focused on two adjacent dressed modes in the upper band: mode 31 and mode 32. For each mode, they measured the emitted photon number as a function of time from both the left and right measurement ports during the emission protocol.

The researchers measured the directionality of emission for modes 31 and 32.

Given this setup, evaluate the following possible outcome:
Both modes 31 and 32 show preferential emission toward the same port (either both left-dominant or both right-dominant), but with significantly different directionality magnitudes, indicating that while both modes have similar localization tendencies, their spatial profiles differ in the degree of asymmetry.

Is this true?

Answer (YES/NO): NO